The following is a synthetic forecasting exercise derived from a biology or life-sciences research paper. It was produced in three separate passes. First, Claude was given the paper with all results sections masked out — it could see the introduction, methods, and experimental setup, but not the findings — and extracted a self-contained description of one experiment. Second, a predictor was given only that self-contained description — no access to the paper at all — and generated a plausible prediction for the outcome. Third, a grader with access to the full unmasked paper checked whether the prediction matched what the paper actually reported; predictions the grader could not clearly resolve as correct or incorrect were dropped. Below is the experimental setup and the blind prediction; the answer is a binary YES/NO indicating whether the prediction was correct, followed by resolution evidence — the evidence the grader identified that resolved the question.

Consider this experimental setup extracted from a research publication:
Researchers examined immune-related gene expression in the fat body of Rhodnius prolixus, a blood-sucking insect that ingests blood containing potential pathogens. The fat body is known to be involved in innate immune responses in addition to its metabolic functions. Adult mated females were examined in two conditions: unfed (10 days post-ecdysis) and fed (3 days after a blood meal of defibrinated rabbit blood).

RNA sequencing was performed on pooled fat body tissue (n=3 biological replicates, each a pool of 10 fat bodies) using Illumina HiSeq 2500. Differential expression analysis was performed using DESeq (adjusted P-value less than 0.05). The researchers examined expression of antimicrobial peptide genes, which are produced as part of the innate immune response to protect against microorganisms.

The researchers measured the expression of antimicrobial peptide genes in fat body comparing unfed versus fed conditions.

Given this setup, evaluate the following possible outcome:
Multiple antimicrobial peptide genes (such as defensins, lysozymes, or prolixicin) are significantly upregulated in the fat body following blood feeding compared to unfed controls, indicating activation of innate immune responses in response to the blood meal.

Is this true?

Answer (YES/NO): NO